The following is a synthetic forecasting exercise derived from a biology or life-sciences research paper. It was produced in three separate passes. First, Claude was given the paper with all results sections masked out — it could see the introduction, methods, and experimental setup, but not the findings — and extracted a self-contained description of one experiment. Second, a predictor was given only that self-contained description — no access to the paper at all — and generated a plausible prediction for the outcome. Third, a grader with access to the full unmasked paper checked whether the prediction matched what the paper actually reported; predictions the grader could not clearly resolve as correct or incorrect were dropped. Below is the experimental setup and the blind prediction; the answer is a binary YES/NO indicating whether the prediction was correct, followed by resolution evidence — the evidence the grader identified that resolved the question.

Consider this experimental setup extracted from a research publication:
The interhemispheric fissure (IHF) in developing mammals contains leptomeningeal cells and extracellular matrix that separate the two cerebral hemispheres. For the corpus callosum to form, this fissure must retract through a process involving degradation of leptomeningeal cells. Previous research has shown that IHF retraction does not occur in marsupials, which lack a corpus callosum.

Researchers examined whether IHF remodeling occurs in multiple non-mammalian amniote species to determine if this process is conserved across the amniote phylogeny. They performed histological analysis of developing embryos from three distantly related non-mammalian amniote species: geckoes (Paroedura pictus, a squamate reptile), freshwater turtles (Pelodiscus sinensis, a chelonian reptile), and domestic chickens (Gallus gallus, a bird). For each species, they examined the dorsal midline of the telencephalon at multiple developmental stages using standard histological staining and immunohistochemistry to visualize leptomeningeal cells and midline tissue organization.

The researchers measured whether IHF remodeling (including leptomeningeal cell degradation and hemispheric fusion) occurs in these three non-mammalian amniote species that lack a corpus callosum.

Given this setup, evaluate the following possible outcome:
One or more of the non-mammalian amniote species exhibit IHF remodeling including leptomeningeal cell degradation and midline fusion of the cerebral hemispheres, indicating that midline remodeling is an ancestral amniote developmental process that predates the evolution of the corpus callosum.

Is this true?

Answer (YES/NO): YES